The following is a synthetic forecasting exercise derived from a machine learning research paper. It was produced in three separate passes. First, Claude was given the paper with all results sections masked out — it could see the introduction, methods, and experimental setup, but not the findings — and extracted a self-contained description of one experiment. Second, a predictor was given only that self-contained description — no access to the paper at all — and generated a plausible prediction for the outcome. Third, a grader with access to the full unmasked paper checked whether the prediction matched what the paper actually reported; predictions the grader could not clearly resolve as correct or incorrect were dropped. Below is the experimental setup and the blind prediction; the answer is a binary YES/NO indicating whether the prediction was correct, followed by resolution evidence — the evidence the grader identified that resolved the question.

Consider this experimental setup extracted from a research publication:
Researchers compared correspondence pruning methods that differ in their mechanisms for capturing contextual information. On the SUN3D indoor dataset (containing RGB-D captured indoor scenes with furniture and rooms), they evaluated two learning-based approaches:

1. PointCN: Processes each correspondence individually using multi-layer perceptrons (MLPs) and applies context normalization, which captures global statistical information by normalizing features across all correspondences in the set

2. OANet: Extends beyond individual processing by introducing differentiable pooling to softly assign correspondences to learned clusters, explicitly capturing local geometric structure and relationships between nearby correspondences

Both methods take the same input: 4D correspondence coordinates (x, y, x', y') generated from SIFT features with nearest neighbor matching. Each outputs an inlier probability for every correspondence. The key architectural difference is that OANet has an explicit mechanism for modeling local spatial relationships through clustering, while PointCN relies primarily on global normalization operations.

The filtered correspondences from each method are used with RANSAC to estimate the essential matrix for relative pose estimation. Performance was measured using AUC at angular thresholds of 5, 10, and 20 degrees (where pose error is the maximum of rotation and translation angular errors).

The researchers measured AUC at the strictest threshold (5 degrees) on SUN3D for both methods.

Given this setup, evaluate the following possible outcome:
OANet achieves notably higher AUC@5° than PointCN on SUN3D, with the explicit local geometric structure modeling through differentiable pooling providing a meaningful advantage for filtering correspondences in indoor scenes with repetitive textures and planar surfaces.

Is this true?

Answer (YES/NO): NO